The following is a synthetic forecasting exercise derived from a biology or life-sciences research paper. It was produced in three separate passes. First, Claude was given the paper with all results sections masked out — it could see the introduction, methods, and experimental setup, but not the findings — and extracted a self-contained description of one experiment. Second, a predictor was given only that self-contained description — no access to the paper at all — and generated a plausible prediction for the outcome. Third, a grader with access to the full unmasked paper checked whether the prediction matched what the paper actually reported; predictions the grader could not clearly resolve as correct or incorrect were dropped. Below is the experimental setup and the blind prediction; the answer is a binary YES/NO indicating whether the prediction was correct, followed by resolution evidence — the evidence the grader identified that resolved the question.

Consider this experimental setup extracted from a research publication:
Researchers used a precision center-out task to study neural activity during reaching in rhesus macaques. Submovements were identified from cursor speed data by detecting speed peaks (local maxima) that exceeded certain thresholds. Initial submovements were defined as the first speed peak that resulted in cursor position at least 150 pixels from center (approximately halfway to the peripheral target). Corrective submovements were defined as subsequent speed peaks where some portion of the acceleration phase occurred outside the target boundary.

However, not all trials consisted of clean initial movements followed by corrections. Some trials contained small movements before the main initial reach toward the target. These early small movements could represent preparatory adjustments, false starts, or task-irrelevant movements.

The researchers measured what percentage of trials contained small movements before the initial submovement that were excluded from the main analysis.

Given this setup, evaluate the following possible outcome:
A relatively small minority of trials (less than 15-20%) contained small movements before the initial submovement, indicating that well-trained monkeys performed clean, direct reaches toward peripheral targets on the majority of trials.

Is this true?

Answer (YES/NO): YES